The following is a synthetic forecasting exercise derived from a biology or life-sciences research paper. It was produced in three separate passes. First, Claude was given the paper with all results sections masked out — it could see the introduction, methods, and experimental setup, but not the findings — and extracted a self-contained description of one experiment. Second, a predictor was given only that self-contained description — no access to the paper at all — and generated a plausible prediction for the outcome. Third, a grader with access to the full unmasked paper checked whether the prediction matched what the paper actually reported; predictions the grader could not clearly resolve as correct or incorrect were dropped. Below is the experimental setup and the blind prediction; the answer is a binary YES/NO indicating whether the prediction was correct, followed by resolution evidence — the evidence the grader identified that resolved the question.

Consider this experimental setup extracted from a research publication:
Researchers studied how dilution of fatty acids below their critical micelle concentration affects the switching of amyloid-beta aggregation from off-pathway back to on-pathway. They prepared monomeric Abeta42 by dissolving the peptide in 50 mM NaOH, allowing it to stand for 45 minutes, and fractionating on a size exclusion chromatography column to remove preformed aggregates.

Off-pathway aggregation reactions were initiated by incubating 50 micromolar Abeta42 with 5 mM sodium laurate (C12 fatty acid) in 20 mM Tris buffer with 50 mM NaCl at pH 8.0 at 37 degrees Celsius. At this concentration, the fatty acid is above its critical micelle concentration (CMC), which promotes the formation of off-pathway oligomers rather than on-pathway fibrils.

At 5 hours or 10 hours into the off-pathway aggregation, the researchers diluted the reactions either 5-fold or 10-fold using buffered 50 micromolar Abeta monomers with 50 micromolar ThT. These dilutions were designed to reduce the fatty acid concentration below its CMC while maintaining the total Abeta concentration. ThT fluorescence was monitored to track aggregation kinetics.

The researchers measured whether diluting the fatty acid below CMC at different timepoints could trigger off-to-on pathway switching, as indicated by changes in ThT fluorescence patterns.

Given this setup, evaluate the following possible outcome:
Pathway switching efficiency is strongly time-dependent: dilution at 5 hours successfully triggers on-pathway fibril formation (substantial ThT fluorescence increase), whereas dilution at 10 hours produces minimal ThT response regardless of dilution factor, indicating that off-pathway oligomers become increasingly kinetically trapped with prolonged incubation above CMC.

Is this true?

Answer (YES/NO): NO